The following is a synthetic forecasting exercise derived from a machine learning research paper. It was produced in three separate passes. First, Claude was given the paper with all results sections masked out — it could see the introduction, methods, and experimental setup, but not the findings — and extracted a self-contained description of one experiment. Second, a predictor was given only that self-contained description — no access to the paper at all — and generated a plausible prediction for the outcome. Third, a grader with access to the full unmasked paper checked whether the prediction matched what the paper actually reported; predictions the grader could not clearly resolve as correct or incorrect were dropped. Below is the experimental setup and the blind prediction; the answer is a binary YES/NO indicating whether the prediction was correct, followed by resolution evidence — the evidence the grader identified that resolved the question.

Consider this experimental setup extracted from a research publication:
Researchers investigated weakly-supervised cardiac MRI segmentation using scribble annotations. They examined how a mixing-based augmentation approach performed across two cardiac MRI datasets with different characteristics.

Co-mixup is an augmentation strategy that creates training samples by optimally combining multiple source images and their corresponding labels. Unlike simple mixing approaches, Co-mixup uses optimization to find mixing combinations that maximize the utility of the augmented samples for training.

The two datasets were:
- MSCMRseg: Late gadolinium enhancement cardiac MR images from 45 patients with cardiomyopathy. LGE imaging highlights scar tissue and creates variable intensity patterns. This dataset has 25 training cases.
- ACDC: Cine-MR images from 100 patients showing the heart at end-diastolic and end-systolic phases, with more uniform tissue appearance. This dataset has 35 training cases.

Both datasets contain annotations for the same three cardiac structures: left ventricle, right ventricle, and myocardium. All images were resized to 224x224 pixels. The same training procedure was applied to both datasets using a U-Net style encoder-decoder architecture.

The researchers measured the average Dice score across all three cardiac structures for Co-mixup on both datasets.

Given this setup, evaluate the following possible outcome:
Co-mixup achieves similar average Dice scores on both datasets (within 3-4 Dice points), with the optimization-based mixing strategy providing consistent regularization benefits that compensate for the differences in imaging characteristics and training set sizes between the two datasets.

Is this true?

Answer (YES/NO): NO